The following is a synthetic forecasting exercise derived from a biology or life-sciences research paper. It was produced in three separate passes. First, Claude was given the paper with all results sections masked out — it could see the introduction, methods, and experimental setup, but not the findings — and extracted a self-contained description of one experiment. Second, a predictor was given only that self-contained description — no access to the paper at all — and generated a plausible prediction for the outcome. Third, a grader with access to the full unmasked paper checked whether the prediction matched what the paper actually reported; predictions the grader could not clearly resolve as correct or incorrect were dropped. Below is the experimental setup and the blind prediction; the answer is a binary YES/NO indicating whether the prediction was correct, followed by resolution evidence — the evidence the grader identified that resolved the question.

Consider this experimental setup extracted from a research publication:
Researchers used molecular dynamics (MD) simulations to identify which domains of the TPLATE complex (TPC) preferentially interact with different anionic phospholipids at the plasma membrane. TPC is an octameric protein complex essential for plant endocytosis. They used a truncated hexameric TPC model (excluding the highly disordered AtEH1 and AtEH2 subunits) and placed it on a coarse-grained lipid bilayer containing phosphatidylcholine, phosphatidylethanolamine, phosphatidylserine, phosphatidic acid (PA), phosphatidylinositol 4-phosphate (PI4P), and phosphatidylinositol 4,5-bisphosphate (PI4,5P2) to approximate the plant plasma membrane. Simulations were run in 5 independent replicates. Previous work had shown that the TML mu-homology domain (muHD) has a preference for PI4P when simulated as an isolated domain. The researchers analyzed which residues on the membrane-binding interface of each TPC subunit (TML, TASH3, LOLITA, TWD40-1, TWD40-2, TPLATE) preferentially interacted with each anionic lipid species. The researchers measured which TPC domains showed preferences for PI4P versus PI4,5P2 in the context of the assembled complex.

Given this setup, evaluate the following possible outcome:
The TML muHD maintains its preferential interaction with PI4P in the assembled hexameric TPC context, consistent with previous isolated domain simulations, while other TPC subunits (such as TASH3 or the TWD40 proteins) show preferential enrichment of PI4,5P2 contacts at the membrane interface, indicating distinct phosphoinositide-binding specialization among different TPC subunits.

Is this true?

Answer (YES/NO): NO